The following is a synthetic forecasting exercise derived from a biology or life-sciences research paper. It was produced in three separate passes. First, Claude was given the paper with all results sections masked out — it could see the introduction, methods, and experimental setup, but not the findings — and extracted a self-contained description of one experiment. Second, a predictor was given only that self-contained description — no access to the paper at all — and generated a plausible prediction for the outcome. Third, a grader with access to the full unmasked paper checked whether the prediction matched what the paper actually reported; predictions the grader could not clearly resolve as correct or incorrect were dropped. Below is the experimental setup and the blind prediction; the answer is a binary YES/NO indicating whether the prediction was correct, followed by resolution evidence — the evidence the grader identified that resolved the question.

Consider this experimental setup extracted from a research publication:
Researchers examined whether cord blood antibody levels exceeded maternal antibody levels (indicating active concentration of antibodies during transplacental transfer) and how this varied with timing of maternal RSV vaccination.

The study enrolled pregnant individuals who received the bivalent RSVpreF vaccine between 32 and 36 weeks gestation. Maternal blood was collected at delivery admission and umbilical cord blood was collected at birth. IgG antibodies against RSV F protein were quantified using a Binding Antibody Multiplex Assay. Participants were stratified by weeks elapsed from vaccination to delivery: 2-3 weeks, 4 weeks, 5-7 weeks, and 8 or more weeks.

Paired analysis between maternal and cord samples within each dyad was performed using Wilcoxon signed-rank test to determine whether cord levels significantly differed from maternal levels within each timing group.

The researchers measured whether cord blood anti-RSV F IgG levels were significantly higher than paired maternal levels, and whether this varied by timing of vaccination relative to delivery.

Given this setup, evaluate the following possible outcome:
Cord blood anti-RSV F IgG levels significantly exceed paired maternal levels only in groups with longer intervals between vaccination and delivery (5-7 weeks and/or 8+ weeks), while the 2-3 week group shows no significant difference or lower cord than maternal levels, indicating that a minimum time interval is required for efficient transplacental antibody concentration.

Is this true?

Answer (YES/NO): YES